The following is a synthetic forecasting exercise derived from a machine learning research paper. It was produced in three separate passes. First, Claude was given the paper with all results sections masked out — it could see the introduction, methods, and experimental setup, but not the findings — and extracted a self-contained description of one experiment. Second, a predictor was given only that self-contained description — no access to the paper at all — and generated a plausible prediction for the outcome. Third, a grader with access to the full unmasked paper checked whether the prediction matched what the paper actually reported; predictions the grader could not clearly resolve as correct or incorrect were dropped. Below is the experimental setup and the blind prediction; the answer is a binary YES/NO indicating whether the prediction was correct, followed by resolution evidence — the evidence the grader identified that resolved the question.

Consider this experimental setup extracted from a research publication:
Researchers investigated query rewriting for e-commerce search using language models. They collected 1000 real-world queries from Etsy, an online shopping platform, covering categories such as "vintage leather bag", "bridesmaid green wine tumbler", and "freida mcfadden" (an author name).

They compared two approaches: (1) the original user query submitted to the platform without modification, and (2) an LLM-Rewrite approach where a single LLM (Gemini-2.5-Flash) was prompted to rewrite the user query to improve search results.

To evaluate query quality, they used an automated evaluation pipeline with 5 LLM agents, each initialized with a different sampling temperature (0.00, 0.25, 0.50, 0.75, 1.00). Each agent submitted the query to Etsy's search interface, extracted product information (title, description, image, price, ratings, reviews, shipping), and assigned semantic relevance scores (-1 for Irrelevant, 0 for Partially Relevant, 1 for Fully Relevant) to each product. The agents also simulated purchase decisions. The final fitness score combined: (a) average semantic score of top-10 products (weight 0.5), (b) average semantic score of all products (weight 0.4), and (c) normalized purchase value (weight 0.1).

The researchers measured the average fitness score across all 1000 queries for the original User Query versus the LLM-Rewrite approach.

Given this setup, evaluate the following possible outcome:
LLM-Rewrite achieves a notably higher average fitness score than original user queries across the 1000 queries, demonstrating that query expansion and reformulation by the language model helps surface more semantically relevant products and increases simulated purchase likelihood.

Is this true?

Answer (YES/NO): NO